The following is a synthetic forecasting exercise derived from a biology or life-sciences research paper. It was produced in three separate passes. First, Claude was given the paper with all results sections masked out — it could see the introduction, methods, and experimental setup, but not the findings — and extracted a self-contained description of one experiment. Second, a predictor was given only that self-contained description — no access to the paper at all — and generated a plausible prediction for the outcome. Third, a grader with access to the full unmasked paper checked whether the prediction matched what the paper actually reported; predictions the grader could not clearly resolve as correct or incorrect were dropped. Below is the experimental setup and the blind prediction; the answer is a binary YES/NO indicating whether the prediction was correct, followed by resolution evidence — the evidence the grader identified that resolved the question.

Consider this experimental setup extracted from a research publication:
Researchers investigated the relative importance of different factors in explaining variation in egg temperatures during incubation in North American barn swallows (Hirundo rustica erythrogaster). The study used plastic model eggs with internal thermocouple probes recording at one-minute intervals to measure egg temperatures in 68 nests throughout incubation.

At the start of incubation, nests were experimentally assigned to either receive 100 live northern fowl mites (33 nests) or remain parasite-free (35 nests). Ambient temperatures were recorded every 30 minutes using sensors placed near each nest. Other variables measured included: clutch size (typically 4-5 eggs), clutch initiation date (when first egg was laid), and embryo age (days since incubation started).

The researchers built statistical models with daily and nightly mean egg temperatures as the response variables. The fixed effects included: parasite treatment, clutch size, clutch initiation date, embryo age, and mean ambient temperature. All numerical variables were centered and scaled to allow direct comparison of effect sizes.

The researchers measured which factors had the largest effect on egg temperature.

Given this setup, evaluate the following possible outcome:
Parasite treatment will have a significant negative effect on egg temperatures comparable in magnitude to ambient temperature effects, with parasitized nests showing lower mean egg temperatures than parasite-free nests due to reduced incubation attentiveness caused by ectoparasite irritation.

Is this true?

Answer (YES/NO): NO